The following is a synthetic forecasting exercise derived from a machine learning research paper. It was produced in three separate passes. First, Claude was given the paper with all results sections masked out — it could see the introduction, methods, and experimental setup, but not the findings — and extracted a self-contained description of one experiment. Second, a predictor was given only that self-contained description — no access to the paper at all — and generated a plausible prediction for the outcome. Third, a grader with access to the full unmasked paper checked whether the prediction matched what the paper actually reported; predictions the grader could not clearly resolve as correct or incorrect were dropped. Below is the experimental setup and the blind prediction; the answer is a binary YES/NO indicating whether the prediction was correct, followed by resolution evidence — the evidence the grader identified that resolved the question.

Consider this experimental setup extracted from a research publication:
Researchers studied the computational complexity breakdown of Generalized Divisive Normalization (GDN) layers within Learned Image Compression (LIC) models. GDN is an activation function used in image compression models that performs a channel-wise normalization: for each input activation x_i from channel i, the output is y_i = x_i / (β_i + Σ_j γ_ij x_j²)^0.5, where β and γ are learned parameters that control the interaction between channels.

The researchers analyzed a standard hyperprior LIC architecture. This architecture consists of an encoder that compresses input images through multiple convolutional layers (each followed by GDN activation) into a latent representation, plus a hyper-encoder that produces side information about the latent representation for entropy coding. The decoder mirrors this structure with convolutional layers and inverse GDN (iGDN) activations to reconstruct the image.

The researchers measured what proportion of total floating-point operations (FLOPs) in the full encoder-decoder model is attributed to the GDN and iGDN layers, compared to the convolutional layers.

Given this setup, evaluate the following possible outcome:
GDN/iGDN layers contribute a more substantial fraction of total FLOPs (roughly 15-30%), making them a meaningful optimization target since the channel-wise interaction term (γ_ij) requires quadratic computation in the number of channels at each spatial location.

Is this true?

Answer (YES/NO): NO